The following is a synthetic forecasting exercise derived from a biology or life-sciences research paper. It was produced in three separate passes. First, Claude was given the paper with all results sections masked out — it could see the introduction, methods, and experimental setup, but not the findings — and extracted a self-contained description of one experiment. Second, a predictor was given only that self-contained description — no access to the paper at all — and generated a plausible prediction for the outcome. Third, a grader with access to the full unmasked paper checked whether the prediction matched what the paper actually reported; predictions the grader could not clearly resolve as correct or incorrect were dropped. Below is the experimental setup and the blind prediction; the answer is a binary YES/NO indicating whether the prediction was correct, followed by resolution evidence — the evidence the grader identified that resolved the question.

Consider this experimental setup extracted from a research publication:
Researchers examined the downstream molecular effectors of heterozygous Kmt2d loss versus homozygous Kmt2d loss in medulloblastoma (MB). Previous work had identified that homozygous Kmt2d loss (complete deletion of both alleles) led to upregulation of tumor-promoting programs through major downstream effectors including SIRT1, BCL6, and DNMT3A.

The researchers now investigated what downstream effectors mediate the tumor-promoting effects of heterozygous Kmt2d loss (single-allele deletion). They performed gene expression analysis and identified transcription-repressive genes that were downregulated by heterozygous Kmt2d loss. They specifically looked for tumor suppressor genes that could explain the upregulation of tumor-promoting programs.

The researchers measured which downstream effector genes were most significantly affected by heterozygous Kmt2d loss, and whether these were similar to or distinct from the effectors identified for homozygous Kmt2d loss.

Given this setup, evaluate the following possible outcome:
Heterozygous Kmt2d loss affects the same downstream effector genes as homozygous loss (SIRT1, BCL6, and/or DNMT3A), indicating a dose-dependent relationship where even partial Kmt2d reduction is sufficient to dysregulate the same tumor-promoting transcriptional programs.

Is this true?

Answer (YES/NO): NO